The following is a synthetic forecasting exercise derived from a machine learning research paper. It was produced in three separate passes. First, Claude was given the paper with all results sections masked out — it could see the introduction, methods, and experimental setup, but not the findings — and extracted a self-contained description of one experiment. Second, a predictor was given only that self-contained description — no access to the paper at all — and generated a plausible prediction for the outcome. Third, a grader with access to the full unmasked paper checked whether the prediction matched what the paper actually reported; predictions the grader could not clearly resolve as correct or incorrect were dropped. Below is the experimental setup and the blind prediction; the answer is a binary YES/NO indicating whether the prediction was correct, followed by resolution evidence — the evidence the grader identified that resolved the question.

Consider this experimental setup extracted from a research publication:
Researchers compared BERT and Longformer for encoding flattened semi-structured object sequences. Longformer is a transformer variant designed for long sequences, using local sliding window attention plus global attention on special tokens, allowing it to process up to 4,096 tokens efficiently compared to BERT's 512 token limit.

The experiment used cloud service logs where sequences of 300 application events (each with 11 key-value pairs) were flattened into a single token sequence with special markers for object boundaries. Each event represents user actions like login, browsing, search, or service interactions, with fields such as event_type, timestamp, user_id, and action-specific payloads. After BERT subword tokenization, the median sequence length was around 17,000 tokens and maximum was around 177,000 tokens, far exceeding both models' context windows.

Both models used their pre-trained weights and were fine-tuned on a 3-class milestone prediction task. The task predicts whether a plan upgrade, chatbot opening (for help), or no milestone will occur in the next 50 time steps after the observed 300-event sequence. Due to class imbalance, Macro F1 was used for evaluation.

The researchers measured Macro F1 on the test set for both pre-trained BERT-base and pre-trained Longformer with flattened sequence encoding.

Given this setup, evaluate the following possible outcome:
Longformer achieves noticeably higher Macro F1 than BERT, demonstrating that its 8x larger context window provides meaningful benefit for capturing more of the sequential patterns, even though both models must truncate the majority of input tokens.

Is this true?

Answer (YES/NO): NO